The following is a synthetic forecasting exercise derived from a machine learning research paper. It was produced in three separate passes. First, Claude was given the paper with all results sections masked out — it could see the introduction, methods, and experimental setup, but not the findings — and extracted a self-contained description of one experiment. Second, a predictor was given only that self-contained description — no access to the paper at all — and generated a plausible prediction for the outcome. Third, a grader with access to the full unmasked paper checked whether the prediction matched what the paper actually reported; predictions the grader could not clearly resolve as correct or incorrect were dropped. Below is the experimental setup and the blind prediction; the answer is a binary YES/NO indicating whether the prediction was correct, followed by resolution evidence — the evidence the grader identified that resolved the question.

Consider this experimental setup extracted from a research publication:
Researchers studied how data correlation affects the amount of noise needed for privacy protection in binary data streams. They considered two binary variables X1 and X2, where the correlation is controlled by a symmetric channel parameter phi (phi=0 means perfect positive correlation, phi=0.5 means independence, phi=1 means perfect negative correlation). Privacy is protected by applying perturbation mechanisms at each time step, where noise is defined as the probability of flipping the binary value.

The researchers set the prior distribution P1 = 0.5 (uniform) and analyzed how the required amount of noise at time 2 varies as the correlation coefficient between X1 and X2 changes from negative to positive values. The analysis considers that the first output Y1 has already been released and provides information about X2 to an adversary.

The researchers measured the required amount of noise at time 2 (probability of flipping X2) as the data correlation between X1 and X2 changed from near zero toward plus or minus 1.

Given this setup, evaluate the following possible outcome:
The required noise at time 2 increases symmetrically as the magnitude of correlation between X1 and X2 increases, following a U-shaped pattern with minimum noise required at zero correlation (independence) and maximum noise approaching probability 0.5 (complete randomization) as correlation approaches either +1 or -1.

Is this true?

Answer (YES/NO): NO